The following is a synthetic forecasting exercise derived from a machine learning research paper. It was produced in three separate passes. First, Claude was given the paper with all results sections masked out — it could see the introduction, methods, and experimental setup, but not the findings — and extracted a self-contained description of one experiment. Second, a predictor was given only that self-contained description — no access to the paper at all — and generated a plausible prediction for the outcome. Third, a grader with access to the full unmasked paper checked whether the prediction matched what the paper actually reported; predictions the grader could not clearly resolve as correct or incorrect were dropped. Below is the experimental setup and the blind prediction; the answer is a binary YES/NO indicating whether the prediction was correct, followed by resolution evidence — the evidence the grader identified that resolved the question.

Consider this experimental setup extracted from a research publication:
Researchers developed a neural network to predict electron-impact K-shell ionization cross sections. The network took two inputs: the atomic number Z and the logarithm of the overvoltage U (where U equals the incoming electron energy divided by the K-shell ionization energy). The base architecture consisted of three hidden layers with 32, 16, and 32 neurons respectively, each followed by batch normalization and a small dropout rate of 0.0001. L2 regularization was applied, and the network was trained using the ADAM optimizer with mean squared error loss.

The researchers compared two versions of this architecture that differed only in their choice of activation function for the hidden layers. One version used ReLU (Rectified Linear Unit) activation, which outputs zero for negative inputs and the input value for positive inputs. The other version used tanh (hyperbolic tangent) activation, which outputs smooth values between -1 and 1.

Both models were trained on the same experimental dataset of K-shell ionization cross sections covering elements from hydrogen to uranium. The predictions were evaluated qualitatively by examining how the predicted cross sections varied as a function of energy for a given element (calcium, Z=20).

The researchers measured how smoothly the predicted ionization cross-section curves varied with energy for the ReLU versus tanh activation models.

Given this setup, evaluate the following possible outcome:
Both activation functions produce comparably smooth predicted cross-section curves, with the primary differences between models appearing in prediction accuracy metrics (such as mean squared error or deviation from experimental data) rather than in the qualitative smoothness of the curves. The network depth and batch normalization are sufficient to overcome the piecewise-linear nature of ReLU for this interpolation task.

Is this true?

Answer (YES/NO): NO